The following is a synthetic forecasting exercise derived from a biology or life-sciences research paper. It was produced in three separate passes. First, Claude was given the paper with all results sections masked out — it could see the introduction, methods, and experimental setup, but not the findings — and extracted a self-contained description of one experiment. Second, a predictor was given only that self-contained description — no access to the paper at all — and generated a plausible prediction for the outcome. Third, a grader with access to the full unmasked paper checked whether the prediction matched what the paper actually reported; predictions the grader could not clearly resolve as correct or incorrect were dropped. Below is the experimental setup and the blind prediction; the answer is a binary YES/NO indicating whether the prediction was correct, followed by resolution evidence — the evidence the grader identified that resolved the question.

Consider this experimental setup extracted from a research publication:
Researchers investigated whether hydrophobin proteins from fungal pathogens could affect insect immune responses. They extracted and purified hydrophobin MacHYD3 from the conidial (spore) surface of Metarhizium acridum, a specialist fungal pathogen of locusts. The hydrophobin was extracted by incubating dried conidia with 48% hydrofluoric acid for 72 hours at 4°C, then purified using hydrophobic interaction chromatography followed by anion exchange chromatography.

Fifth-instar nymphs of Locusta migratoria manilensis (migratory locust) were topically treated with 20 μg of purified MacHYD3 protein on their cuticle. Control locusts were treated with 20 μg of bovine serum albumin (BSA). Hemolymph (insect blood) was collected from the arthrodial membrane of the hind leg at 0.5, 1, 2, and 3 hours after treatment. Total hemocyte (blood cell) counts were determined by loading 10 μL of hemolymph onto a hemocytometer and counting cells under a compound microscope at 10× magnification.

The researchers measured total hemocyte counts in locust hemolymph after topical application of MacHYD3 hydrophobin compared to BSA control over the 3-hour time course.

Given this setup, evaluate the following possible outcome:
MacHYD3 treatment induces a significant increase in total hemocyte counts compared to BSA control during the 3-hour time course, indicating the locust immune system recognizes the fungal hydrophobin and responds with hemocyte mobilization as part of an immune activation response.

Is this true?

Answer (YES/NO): NO